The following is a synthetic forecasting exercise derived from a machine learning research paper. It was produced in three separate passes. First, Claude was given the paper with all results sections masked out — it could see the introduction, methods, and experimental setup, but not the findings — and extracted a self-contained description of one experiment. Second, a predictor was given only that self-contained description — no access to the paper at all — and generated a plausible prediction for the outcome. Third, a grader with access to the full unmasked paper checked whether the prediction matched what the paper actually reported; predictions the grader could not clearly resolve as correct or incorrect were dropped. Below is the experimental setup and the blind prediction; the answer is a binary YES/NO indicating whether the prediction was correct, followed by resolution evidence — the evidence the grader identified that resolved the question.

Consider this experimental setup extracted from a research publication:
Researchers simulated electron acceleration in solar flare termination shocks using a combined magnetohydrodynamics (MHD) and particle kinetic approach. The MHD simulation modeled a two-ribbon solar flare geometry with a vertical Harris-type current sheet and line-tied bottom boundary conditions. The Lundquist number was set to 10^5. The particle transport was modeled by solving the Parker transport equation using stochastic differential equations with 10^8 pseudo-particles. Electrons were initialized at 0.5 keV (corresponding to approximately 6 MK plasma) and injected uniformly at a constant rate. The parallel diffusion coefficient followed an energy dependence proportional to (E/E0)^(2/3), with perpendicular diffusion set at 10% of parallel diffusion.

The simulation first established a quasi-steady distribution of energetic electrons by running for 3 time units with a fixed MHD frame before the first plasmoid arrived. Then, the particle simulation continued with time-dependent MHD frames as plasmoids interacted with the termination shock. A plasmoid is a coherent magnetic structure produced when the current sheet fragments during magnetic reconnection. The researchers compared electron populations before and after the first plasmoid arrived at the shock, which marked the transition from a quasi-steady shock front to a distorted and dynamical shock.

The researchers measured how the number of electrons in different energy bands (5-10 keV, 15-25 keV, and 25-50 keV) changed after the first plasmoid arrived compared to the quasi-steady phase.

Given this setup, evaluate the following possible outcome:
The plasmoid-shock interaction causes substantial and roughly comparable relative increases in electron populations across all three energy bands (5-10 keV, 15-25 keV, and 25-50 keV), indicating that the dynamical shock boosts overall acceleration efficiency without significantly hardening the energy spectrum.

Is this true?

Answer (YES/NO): NO